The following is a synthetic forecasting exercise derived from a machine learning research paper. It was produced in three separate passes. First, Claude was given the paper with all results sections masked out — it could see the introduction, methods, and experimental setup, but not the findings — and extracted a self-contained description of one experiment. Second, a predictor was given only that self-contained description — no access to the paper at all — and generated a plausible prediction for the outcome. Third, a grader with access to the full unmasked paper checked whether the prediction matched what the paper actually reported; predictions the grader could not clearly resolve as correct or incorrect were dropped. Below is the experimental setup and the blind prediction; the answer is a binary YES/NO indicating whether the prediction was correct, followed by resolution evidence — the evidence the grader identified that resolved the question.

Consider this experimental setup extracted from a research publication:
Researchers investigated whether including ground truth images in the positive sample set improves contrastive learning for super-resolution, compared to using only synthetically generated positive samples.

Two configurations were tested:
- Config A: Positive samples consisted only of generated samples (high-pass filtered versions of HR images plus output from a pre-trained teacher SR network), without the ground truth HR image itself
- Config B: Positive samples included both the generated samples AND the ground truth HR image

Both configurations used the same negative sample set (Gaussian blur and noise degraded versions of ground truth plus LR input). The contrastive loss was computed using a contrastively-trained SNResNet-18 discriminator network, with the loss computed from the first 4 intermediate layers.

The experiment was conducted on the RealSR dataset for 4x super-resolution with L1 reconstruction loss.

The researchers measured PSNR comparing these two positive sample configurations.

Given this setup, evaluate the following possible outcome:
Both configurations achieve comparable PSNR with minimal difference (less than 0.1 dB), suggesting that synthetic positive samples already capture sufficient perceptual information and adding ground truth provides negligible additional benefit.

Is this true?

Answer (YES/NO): NO